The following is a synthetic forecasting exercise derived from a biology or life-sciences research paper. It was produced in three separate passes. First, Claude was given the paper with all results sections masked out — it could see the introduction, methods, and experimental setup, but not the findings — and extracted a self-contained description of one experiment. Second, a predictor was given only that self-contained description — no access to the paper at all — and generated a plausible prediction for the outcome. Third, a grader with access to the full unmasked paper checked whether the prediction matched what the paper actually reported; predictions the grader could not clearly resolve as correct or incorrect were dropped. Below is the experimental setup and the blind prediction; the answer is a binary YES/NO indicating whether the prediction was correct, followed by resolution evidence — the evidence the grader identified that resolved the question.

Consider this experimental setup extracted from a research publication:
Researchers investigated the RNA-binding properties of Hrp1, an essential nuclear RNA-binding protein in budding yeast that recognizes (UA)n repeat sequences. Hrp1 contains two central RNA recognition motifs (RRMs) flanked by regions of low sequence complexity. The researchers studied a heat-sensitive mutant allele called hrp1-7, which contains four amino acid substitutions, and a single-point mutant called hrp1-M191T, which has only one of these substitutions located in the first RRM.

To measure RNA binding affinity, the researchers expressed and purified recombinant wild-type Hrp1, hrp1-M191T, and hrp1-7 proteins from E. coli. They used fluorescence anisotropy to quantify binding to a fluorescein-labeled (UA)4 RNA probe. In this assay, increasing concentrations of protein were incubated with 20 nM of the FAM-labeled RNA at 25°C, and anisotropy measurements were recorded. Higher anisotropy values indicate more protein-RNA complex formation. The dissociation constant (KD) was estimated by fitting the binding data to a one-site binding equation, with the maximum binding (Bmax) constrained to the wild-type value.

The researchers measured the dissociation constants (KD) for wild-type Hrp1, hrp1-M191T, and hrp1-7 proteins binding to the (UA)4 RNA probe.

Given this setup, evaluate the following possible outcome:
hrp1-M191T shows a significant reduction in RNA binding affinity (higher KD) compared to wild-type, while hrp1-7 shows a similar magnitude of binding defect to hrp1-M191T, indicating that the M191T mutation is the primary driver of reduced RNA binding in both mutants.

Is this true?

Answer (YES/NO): NO